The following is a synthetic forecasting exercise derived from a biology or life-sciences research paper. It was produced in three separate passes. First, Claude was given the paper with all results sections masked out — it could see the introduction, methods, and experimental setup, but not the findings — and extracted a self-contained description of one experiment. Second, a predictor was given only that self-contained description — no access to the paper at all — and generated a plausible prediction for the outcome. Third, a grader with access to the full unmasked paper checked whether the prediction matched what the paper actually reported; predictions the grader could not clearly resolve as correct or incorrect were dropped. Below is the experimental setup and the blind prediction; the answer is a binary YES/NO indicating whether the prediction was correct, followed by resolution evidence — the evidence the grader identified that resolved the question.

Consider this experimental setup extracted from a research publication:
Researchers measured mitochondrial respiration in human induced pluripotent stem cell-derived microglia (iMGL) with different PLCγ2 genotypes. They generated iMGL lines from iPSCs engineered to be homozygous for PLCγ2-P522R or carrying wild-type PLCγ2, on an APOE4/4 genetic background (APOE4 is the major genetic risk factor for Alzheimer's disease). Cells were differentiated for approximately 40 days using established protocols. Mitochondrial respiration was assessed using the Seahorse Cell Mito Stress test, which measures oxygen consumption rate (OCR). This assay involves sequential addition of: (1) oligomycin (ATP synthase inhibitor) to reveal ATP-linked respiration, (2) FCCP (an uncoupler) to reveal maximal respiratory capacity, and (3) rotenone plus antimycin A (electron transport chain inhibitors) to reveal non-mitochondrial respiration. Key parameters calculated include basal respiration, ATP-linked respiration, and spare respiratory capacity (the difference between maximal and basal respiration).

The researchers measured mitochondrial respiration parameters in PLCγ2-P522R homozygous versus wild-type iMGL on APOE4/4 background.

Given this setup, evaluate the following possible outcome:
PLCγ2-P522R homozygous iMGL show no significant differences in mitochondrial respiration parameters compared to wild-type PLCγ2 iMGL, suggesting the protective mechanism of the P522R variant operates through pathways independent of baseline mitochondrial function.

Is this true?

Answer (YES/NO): NO